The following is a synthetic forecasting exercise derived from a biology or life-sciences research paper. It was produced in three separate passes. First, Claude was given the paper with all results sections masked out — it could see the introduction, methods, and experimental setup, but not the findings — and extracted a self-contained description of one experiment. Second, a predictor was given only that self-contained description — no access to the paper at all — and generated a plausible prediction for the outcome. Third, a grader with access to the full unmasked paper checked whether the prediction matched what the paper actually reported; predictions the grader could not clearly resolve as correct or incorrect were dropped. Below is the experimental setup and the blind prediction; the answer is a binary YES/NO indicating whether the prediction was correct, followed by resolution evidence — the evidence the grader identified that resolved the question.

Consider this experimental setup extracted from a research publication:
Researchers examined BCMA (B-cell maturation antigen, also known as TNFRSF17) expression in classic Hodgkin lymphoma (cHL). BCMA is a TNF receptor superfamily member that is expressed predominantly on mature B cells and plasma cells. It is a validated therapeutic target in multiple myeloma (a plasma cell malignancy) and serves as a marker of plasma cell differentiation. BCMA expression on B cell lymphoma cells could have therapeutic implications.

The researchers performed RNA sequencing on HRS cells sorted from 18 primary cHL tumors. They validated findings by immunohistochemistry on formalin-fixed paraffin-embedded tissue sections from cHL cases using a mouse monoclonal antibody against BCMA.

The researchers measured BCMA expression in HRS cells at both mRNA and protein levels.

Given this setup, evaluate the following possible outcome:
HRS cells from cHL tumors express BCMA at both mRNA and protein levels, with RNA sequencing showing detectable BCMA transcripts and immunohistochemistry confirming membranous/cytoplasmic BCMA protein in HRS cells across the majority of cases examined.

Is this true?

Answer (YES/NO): NO